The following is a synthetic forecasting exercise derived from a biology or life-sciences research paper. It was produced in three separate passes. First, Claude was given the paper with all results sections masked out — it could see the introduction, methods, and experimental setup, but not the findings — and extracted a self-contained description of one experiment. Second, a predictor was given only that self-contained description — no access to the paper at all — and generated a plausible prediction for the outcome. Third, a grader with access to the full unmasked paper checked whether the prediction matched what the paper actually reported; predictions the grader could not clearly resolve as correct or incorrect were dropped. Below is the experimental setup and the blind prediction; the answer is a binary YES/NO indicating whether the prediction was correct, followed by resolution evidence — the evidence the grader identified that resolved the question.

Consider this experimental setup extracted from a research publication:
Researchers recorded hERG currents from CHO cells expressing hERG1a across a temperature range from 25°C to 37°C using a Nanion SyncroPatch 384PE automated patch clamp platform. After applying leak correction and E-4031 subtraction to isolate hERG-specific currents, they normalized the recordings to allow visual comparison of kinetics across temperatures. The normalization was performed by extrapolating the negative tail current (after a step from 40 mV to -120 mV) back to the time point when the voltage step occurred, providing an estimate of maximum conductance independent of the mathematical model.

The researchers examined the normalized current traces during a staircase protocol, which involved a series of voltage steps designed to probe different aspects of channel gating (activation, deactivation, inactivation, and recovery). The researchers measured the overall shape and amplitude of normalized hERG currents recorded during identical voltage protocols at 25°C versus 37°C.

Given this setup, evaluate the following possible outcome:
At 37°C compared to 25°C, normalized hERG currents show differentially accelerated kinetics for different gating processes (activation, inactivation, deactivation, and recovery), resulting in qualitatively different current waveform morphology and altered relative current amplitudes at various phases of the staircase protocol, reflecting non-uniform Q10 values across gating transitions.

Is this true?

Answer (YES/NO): YES